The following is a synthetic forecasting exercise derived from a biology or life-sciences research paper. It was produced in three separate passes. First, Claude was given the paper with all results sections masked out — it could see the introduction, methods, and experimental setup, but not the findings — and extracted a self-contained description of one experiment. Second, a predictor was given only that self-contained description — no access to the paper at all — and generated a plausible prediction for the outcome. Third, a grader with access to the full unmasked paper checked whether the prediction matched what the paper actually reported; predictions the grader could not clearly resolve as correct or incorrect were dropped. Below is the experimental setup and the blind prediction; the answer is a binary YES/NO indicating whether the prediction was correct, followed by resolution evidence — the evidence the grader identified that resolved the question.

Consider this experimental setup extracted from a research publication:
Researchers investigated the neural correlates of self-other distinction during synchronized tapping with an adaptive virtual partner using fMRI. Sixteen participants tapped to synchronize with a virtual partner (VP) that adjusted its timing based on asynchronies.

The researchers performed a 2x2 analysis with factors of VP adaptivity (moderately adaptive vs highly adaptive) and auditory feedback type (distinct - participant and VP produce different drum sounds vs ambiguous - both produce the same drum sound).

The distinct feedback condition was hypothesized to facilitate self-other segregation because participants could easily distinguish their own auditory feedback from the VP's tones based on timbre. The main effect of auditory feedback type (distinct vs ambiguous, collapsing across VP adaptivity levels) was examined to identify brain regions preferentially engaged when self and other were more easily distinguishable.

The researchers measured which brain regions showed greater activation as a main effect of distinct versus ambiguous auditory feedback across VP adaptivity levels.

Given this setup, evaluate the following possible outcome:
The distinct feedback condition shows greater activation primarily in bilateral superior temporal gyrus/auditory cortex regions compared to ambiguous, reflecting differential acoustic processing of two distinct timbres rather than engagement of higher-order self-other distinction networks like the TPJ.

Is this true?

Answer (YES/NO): NO